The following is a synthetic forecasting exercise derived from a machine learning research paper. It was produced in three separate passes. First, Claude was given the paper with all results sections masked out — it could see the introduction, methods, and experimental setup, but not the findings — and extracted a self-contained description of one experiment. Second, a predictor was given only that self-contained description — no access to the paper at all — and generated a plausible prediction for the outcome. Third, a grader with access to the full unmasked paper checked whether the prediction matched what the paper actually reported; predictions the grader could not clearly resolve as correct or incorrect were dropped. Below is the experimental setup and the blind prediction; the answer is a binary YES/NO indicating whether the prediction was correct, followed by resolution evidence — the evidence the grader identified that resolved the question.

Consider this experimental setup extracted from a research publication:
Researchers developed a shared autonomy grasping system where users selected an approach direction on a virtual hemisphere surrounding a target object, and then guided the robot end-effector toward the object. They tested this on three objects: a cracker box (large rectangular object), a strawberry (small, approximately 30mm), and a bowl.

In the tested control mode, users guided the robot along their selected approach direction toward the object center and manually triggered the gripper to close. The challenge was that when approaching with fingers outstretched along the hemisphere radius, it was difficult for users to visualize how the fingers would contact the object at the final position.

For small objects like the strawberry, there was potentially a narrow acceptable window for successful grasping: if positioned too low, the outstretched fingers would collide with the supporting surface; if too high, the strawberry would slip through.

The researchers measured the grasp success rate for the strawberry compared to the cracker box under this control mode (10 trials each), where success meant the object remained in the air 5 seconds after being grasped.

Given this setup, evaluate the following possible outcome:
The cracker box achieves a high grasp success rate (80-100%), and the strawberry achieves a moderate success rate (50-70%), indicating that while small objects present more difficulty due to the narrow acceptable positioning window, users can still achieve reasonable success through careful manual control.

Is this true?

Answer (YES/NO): YES